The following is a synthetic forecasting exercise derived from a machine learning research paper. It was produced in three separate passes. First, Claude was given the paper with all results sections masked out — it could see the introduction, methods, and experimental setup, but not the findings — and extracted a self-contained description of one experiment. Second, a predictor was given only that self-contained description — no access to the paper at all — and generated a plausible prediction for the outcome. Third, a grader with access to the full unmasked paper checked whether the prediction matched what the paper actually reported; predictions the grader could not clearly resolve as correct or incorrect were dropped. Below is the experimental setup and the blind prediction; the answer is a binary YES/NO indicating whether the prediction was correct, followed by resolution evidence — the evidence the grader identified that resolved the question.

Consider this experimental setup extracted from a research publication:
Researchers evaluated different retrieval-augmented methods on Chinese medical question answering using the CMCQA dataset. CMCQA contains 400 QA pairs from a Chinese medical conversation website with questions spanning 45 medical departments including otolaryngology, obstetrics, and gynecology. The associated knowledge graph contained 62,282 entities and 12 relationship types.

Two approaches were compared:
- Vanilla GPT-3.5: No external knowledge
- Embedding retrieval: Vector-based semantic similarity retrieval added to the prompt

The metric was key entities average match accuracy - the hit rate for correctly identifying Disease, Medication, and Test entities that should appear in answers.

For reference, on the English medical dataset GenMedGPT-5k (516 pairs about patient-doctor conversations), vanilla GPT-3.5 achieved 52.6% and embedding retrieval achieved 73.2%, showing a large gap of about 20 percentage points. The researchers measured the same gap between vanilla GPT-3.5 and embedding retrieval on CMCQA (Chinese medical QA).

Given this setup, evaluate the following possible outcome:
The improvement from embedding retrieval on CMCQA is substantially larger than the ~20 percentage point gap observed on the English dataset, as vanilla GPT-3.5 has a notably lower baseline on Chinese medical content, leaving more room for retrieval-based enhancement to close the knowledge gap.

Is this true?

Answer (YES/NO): NO